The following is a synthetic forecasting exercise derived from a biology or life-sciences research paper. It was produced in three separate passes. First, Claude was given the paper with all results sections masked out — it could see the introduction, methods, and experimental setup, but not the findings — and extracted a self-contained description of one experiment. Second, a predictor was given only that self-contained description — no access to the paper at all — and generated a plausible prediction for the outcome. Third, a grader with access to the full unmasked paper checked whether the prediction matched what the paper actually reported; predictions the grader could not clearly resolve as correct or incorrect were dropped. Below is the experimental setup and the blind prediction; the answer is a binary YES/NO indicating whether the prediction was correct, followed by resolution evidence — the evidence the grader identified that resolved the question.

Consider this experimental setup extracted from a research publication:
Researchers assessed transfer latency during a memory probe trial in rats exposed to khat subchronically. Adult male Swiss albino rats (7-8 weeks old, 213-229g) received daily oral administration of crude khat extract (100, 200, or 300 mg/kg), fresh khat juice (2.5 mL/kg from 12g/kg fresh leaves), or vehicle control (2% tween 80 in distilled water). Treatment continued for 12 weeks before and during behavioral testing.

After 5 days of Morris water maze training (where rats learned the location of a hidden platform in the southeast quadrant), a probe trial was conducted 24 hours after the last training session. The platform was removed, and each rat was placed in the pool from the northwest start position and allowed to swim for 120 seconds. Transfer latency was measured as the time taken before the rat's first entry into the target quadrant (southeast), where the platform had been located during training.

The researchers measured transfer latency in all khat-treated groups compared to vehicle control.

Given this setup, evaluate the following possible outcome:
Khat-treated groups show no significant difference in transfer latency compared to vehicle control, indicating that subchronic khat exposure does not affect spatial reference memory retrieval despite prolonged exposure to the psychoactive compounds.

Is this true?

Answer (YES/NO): NO